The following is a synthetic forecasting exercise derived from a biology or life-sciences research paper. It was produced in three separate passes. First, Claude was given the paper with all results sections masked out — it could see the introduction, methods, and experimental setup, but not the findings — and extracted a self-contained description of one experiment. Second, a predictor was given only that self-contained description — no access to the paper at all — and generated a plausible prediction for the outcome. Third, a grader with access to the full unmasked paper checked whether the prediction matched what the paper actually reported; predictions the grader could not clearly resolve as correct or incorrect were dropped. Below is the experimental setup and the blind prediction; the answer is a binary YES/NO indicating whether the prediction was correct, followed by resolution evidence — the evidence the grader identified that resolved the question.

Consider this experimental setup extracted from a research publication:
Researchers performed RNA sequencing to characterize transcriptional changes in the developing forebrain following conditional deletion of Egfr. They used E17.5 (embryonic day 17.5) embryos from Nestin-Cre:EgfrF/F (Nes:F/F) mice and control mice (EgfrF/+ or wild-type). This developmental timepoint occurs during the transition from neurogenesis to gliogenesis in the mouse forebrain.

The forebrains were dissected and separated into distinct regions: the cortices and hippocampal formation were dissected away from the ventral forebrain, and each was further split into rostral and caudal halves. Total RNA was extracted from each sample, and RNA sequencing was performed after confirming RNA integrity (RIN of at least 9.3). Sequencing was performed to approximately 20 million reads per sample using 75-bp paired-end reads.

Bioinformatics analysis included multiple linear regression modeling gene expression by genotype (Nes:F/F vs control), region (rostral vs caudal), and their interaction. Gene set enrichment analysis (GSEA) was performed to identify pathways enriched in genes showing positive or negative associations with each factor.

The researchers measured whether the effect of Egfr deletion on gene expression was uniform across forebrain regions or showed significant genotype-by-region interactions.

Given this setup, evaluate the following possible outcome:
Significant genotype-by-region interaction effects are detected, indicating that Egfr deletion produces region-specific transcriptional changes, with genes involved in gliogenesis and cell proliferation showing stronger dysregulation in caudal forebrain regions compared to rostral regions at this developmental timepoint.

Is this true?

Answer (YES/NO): NO